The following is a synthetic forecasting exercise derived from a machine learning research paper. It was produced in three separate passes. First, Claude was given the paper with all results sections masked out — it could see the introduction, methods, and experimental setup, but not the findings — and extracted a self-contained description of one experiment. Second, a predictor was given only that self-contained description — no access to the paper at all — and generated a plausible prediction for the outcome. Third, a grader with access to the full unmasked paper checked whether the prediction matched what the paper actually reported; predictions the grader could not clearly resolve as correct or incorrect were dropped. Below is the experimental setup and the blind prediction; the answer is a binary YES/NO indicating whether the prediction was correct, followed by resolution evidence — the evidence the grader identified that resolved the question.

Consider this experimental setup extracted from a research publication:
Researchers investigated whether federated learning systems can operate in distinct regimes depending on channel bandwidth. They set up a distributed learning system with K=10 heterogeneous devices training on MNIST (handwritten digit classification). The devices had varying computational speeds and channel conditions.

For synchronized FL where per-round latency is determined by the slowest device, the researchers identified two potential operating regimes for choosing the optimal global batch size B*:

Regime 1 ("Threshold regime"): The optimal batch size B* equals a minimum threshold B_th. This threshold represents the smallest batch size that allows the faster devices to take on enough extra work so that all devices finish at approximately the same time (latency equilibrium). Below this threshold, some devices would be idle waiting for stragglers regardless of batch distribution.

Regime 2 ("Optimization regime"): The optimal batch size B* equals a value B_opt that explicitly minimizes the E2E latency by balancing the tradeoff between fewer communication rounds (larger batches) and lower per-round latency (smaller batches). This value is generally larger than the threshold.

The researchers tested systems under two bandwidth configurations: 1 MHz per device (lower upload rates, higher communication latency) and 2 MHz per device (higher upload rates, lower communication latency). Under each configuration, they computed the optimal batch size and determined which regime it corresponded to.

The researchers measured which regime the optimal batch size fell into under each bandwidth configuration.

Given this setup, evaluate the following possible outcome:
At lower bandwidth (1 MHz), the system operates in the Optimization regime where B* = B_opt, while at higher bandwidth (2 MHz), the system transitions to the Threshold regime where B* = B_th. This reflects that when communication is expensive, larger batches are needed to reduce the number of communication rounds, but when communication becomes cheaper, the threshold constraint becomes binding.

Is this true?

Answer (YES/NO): NO